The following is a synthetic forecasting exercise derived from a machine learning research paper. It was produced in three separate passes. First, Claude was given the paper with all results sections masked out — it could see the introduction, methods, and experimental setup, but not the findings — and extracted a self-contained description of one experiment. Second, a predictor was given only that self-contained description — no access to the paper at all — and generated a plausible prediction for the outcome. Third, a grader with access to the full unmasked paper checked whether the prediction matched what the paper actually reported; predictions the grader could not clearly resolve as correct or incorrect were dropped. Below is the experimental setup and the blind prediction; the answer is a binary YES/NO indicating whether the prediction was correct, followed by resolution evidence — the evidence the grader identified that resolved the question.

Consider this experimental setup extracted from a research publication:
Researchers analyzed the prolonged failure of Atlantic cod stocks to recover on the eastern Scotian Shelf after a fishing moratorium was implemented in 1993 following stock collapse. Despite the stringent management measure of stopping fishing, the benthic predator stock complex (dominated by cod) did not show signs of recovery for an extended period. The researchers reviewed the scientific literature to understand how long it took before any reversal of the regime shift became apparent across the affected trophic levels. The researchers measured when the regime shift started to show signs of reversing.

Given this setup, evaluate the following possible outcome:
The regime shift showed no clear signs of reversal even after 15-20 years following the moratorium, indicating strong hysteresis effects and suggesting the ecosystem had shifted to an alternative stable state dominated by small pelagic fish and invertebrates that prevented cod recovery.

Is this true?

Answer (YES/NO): NO